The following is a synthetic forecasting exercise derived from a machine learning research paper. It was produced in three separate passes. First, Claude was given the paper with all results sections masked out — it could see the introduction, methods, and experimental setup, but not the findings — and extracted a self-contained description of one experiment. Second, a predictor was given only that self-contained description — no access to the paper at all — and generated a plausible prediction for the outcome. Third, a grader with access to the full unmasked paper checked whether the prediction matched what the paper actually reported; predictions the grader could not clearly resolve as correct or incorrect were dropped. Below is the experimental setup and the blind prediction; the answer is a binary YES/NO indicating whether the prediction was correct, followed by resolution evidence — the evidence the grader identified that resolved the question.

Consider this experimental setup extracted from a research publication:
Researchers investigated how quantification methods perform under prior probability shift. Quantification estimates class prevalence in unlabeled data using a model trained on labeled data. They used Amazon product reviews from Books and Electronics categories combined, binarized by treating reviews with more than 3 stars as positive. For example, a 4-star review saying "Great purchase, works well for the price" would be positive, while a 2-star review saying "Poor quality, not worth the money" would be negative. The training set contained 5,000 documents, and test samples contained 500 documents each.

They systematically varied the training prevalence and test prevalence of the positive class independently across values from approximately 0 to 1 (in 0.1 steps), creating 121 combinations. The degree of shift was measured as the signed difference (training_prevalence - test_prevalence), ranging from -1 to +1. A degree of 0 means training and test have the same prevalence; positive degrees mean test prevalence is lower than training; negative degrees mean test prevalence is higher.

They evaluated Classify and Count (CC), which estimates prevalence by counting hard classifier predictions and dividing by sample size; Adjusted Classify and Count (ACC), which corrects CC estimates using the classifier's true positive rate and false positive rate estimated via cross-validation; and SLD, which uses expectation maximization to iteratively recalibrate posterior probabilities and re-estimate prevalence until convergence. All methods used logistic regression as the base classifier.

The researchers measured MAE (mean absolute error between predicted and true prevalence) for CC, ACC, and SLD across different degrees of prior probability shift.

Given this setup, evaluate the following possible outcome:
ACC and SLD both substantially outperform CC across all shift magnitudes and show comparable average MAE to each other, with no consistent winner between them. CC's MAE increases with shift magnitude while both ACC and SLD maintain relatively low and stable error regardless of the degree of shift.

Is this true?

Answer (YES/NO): NO